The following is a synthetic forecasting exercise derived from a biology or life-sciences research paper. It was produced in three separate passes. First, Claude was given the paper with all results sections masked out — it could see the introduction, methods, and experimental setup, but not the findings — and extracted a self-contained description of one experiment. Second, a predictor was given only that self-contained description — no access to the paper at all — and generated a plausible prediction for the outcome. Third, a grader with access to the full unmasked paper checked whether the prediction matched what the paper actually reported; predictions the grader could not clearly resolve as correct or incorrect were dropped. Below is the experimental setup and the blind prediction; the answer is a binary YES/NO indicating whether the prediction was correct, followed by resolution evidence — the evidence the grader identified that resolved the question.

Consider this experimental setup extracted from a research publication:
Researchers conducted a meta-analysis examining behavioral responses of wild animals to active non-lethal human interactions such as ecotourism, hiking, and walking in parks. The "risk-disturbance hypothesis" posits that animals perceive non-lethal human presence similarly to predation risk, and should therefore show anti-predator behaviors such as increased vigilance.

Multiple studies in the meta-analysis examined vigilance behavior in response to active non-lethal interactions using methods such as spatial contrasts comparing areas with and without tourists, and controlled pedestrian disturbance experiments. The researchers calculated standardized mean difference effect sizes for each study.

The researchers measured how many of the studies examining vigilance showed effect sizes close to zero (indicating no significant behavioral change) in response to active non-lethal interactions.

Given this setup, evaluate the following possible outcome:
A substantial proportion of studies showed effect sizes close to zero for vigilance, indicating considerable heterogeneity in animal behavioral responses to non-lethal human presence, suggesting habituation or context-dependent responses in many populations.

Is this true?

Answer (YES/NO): YES